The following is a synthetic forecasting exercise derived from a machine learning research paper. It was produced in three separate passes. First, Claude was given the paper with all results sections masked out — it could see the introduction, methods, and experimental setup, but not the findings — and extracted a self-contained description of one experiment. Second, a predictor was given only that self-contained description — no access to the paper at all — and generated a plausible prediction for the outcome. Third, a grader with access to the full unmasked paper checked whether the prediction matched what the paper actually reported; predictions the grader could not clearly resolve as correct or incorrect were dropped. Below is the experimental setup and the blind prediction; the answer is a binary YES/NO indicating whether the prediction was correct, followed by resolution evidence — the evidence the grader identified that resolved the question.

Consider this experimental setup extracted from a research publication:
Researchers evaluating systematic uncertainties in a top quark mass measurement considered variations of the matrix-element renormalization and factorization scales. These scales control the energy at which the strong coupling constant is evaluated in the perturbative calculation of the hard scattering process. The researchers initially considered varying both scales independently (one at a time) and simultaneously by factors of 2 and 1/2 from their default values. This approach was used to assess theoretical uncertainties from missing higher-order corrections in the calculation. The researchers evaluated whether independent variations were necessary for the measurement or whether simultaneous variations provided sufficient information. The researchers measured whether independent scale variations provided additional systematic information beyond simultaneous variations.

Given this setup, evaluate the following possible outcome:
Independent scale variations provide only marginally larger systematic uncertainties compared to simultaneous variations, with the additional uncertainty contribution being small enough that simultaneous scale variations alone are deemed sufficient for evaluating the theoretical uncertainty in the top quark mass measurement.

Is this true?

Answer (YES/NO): YES